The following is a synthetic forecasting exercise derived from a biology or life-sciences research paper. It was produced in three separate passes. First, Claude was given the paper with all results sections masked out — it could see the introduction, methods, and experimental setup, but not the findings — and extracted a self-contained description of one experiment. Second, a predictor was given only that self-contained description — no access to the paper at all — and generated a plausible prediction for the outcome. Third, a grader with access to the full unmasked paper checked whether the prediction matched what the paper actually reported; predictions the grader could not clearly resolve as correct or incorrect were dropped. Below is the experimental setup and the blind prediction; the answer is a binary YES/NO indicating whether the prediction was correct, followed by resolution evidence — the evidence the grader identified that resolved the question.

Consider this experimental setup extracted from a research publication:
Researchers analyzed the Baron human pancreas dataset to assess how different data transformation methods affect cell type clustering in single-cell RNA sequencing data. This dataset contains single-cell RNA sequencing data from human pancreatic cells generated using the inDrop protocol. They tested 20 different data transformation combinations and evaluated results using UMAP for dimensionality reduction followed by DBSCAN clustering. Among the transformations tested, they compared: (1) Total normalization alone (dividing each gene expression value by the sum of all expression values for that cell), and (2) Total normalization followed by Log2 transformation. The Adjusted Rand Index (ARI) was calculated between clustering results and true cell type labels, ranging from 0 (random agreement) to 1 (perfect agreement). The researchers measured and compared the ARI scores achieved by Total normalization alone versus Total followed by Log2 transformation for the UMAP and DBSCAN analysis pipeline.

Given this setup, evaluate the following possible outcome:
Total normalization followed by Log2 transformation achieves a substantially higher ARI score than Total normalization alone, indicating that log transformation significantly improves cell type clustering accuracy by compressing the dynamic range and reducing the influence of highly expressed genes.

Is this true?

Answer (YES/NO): NO